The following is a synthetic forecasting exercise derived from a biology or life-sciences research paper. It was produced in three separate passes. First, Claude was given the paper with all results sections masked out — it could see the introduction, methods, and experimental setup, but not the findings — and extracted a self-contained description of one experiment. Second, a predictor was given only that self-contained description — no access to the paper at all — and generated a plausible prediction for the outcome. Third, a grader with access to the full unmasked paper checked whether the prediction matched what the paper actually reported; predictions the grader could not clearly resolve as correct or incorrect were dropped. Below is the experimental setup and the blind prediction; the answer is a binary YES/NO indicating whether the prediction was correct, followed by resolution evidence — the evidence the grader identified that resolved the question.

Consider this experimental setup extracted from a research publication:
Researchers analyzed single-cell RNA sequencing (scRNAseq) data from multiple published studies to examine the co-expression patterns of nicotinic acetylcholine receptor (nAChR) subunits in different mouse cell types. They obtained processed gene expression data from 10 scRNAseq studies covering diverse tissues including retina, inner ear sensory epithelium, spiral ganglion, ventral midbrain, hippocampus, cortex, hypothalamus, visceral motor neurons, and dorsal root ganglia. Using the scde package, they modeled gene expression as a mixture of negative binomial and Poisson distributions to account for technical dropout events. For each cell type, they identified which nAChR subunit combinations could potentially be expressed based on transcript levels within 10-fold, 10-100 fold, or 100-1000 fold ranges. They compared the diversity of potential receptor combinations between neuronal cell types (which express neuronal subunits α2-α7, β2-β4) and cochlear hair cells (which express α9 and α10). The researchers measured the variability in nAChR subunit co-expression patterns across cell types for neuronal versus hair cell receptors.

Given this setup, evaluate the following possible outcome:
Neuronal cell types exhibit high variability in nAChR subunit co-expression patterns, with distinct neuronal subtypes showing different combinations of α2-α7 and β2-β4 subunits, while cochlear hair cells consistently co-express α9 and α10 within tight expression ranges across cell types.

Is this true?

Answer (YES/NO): YES